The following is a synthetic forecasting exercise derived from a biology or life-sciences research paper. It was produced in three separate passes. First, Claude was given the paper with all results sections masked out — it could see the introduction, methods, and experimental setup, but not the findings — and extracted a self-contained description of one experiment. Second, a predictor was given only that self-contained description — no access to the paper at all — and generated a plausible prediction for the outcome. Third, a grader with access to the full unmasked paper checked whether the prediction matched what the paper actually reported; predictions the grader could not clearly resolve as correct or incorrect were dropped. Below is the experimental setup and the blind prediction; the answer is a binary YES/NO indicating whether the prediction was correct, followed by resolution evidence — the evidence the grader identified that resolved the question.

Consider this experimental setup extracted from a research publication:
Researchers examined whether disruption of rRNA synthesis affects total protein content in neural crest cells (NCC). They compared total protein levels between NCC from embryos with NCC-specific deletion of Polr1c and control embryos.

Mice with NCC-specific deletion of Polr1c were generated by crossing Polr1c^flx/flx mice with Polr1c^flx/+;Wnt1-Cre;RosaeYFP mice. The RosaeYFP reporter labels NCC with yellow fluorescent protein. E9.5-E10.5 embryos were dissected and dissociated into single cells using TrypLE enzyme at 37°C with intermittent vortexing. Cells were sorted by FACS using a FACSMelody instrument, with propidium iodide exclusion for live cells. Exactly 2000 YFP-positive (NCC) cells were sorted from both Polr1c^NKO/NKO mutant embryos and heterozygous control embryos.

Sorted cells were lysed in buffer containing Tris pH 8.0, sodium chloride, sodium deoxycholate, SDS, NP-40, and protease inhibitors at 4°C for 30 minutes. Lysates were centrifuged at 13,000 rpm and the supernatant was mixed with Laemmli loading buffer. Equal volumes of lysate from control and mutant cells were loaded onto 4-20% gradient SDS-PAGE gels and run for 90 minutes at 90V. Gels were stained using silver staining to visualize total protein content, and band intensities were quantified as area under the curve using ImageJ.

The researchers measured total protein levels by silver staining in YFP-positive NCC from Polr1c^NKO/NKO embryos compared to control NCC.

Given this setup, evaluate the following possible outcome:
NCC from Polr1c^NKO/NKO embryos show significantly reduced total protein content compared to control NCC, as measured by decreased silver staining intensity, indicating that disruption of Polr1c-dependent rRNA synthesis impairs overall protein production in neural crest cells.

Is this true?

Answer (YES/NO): YES